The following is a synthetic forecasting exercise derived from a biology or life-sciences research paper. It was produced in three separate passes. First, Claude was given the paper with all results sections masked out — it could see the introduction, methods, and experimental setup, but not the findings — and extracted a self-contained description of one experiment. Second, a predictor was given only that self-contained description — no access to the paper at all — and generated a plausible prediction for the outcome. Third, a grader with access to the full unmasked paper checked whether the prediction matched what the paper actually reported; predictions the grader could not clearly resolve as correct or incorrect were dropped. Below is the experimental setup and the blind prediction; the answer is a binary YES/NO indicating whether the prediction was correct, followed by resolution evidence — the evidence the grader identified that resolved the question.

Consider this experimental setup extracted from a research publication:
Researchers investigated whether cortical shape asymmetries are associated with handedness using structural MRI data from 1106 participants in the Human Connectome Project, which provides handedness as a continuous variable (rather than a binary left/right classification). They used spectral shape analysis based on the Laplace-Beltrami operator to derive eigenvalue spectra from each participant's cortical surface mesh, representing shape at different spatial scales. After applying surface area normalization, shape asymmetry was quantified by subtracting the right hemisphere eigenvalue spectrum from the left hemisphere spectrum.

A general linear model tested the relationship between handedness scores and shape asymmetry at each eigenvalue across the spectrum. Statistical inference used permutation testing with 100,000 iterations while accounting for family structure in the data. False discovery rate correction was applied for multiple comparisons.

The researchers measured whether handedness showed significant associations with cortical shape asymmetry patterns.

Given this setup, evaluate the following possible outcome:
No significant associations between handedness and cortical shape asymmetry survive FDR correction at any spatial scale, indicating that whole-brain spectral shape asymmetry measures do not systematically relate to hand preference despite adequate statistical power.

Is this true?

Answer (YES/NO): YES